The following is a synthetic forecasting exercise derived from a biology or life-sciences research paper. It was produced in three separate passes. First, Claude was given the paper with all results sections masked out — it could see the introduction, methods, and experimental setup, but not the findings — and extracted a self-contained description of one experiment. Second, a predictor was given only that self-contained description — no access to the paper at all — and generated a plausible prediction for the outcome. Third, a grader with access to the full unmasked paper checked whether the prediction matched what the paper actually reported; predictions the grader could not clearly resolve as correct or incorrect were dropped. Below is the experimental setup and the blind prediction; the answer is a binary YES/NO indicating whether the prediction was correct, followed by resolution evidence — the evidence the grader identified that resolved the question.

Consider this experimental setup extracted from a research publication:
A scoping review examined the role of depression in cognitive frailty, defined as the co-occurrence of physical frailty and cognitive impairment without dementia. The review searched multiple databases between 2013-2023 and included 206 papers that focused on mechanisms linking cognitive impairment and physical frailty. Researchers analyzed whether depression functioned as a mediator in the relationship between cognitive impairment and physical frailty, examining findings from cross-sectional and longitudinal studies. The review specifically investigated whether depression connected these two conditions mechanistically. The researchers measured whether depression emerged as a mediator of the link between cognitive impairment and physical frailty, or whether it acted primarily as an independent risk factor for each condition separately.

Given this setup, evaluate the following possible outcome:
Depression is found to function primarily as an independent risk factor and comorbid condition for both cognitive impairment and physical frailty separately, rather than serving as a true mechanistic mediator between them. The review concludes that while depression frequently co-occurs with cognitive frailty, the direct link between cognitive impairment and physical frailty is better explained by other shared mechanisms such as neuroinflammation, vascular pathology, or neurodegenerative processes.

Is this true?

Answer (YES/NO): NO